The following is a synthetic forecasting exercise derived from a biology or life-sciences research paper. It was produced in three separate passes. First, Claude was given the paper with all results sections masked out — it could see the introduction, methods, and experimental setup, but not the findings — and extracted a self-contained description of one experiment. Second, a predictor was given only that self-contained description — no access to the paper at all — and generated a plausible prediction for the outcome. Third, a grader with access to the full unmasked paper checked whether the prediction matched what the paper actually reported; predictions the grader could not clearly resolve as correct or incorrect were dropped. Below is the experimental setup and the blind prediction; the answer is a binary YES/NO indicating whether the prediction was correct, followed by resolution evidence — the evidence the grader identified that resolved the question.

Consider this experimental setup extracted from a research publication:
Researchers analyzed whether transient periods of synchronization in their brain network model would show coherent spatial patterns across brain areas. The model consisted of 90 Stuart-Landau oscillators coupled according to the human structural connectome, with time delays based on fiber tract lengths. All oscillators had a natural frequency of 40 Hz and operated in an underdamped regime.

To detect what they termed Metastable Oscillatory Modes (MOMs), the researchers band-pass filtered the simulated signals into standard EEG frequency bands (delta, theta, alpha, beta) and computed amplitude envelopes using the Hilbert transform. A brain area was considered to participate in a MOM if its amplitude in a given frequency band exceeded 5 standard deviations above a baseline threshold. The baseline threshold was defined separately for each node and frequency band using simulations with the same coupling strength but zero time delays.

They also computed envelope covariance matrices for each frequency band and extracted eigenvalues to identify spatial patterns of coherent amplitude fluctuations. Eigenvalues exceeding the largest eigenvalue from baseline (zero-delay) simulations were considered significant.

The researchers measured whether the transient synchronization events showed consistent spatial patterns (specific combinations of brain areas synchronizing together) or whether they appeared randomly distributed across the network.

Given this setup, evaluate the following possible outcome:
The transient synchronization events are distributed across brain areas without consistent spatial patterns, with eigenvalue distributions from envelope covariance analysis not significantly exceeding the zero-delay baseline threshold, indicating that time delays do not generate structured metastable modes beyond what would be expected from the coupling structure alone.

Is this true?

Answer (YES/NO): NO